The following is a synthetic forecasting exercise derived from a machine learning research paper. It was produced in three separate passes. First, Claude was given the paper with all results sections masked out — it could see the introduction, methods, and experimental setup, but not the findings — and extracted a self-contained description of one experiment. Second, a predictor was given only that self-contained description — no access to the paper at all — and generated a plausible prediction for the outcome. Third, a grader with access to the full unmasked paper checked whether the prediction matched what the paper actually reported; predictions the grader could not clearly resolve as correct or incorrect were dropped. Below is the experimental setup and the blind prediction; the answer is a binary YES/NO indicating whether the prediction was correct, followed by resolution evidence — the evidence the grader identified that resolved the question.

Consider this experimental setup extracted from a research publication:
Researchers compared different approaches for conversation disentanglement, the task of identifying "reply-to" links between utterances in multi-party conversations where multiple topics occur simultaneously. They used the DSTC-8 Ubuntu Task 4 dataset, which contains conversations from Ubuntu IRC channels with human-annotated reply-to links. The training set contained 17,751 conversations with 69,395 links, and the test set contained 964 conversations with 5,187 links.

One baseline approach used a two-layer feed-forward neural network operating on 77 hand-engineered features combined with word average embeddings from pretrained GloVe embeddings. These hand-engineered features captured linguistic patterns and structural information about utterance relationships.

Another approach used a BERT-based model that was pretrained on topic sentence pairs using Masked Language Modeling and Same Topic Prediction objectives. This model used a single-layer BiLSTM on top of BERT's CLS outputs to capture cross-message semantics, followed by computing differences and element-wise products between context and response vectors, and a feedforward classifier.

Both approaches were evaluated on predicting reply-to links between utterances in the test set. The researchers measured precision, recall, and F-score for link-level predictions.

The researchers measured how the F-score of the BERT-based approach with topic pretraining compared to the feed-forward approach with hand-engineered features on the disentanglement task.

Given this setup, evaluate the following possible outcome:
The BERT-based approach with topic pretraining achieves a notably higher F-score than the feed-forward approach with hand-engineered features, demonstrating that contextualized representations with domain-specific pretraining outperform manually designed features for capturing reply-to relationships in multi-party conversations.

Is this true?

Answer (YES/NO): NO